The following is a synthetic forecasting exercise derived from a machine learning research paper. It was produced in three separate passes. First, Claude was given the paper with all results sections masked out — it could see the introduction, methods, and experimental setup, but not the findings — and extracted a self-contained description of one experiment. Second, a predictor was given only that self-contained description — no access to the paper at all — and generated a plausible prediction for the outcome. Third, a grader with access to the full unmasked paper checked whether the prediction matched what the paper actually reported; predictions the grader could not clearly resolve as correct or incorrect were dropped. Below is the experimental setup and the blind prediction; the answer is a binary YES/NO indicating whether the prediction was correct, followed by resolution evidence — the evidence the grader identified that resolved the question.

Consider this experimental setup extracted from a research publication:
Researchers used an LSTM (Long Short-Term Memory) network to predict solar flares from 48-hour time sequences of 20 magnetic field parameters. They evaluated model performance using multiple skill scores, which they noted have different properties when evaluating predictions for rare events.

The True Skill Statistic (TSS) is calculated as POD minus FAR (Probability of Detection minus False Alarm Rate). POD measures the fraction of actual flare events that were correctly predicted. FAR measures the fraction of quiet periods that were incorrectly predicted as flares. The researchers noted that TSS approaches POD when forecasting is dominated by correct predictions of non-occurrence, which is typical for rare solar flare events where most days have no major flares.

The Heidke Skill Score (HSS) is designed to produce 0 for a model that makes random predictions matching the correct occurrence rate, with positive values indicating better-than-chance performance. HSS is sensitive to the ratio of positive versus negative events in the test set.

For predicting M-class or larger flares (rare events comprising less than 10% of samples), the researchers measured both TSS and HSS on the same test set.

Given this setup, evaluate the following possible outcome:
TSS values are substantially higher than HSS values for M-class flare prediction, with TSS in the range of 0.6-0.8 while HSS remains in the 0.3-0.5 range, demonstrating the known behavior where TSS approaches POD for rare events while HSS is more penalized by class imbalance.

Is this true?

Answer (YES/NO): YES